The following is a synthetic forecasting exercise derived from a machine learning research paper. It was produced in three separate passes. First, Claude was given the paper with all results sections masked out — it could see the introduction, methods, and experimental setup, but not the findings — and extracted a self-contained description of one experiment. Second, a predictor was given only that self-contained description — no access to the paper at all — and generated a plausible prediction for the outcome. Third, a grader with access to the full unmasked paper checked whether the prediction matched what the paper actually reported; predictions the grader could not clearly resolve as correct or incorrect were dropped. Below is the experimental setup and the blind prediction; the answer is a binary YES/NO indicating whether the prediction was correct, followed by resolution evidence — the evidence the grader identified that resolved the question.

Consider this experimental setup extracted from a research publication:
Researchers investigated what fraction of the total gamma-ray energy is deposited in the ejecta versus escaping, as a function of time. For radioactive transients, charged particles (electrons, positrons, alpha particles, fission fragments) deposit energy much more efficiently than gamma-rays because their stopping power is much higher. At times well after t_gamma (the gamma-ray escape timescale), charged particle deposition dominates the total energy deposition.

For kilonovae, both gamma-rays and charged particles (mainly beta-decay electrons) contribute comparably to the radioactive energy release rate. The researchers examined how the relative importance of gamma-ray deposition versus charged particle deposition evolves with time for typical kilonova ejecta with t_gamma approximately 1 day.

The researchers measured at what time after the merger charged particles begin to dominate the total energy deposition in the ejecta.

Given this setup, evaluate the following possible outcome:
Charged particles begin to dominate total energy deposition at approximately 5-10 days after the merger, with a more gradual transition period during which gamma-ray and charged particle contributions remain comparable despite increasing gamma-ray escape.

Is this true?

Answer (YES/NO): NO